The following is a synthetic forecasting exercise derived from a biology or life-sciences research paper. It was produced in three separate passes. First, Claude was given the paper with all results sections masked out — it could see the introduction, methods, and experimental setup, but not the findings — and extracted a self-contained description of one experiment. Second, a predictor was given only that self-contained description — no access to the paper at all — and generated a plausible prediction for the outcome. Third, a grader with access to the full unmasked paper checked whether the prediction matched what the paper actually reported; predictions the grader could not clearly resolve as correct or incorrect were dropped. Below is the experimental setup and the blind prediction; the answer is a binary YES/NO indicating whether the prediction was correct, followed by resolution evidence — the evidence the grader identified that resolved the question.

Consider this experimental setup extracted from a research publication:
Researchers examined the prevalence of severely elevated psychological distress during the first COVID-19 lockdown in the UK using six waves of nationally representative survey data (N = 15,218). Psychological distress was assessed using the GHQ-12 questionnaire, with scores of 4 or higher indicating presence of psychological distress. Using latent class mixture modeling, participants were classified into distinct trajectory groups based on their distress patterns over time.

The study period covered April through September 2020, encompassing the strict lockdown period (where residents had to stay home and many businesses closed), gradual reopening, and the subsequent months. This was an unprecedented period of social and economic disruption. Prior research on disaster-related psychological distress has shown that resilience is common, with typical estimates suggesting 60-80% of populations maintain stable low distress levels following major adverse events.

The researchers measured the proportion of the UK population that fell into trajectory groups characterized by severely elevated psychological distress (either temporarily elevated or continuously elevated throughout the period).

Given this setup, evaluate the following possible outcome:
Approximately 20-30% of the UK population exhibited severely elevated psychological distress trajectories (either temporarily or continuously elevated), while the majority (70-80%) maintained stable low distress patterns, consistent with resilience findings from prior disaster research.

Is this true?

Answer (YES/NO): NO